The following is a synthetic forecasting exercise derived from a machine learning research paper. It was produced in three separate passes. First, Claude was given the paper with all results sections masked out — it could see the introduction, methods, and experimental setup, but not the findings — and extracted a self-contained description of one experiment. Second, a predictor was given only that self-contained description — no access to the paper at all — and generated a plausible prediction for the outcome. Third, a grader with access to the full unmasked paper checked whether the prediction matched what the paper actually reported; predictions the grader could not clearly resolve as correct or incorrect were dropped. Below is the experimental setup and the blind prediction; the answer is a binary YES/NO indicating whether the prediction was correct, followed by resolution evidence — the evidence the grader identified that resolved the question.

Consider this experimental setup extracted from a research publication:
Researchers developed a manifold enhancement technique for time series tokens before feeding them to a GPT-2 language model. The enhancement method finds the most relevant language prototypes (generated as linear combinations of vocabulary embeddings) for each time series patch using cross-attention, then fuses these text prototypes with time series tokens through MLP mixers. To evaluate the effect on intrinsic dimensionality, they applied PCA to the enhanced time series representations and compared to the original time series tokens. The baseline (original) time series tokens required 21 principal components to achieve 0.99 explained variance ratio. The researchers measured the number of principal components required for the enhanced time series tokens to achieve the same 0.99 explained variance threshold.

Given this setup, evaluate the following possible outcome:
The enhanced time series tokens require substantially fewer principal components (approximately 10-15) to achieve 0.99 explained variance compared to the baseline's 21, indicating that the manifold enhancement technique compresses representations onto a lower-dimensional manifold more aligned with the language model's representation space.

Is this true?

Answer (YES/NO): NO